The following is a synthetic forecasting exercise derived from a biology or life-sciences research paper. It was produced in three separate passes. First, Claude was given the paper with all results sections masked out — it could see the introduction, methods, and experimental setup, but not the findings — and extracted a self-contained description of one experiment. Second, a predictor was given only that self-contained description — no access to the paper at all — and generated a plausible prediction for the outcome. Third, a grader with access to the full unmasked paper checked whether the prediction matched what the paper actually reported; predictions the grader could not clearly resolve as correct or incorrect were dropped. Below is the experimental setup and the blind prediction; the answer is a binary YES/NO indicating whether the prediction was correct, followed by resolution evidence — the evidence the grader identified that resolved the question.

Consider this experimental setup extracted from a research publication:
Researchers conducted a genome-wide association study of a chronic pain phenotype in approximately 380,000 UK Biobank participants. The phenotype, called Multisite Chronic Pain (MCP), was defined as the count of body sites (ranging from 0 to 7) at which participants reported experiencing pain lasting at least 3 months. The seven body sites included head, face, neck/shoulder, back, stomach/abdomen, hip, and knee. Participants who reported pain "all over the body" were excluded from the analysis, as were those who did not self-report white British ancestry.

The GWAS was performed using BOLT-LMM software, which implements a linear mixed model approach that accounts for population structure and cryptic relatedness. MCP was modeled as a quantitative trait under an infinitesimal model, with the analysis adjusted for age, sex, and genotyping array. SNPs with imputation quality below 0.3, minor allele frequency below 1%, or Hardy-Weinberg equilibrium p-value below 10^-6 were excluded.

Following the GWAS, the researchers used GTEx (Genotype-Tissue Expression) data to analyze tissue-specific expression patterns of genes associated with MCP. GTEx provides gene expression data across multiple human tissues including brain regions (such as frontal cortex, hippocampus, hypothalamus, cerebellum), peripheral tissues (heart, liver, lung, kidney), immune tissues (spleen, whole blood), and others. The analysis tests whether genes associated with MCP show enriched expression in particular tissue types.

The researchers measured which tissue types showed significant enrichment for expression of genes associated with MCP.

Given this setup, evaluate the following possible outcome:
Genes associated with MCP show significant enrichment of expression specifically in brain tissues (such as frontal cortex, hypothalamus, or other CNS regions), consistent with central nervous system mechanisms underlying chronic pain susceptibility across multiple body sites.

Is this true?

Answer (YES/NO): YES